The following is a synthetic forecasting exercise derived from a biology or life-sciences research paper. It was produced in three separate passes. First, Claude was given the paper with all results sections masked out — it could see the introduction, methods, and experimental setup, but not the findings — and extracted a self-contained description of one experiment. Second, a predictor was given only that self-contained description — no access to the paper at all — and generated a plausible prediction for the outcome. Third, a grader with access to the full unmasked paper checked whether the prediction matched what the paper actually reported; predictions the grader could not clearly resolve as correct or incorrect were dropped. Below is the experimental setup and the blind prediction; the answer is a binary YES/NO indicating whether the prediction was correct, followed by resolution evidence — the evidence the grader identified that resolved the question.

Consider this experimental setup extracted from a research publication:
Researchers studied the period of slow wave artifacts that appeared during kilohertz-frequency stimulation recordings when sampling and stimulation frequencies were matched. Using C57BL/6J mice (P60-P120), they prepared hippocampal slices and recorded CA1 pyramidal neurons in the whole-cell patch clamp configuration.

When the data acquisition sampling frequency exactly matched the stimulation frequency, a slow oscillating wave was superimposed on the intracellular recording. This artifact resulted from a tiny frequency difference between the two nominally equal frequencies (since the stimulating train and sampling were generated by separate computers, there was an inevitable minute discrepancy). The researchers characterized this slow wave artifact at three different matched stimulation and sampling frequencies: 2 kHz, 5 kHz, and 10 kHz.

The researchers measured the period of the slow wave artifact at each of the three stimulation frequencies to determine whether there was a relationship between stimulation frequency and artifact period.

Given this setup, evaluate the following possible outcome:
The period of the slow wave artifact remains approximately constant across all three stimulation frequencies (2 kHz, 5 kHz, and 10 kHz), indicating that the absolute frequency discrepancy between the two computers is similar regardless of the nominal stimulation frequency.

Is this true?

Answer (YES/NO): NO